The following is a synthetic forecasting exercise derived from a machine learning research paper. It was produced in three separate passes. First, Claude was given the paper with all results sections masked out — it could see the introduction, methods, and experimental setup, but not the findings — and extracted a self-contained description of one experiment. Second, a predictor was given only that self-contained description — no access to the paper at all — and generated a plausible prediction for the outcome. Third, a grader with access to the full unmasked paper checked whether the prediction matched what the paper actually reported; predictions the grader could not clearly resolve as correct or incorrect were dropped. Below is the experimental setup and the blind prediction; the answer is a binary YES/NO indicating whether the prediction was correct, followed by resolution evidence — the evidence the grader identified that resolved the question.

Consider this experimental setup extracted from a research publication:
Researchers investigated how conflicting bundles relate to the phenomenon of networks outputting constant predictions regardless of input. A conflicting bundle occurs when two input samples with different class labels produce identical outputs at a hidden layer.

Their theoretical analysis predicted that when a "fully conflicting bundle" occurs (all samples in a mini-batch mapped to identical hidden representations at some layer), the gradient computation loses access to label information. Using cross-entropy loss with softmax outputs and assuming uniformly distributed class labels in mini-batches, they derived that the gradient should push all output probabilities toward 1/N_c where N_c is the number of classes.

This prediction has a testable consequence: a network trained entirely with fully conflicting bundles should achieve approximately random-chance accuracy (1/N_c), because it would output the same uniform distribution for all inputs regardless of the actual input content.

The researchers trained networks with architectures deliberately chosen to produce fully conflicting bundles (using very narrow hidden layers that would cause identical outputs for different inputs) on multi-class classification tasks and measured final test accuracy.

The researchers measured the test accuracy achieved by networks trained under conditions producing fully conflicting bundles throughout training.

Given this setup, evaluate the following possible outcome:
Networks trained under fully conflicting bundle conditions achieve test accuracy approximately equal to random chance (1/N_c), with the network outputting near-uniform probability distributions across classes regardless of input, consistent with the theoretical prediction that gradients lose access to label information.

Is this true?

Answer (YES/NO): YES